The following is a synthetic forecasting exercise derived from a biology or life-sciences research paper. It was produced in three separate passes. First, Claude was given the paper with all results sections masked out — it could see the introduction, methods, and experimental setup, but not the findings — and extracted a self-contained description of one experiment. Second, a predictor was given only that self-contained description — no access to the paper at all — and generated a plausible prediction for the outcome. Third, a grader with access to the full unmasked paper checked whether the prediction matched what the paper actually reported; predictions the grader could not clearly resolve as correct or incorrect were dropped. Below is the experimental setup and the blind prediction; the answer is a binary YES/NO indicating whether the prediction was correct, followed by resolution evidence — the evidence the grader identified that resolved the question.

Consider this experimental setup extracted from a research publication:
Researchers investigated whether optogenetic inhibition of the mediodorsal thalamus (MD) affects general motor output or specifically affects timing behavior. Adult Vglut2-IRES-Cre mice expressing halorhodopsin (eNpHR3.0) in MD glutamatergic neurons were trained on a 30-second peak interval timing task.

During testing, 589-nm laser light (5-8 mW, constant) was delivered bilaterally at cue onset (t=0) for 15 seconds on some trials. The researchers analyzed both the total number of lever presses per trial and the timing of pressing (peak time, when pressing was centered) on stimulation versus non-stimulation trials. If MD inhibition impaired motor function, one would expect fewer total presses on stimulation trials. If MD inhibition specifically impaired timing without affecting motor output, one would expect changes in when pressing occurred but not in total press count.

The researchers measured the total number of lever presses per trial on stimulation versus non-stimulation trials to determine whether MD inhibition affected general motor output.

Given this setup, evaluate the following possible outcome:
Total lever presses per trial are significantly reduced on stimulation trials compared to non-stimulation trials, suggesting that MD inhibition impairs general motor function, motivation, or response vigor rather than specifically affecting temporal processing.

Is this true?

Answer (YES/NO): NO